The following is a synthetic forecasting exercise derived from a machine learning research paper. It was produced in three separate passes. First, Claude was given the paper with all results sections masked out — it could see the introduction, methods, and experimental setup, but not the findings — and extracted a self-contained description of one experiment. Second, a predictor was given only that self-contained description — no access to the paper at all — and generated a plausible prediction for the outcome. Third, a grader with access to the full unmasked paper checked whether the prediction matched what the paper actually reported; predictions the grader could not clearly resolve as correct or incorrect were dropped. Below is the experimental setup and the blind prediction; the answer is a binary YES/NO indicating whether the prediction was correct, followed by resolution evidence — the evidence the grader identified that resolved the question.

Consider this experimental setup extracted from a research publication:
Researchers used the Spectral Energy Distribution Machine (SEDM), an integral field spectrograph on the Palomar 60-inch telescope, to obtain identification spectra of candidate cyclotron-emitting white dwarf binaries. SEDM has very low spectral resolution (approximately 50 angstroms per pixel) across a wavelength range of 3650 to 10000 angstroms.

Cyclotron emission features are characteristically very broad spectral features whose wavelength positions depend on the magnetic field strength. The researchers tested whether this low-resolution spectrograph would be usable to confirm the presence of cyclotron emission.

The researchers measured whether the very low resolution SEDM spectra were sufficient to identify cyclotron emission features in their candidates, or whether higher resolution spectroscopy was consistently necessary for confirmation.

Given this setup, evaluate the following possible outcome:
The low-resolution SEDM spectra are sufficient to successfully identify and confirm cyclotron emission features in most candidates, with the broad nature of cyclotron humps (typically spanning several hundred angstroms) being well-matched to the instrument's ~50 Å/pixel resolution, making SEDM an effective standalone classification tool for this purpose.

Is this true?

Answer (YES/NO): NO